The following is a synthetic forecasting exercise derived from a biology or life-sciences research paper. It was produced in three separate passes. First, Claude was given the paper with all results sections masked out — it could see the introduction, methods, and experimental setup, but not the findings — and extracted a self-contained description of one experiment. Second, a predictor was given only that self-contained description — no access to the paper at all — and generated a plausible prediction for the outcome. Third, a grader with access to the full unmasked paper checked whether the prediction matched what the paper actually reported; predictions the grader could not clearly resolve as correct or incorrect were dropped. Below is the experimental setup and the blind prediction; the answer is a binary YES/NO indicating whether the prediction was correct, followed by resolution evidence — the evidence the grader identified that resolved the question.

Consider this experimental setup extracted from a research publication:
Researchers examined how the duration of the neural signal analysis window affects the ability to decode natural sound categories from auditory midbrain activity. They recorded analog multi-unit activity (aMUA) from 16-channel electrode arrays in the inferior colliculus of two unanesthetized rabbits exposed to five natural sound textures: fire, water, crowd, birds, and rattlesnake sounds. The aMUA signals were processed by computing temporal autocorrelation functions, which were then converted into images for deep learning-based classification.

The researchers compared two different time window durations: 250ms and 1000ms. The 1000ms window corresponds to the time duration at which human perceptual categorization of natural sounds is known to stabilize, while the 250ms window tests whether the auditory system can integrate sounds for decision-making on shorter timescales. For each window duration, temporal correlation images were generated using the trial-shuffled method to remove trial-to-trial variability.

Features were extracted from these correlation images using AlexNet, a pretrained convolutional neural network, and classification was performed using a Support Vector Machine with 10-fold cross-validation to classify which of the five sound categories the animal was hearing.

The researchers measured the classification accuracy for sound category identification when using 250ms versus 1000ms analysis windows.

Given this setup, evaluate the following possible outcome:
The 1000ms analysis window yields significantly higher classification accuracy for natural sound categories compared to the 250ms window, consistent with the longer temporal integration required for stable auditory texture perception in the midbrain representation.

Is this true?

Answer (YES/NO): YES